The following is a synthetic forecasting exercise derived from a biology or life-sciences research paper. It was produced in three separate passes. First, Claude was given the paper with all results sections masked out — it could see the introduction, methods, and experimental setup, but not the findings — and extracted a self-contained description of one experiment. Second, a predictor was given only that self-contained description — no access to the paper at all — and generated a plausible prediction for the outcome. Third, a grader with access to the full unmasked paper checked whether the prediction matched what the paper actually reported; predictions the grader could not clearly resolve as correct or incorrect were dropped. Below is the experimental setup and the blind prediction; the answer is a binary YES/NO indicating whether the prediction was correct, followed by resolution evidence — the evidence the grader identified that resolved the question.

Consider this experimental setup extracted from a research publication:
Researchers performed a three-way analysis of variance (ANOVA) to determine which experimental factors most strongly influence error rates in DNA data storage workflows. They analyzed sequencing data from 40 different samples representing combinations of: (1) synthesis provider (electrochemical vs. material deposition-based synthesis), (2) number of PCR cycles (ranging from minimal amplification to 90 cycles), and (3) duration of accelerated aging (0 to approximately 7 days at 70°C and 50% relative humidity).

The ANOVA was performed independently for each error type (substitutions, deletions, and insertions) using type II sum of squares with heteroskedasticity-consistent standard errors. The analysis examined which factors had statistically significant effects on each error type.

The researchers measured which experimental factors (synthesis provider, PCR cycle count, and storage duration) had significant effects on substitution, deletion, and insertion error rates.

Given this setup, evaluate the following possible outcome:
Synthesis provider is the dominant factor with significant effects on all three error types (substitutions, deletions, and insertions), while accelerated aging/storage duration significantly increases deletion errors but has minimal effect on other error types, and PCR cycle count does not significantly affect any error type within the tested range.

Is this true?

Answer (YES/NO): NO